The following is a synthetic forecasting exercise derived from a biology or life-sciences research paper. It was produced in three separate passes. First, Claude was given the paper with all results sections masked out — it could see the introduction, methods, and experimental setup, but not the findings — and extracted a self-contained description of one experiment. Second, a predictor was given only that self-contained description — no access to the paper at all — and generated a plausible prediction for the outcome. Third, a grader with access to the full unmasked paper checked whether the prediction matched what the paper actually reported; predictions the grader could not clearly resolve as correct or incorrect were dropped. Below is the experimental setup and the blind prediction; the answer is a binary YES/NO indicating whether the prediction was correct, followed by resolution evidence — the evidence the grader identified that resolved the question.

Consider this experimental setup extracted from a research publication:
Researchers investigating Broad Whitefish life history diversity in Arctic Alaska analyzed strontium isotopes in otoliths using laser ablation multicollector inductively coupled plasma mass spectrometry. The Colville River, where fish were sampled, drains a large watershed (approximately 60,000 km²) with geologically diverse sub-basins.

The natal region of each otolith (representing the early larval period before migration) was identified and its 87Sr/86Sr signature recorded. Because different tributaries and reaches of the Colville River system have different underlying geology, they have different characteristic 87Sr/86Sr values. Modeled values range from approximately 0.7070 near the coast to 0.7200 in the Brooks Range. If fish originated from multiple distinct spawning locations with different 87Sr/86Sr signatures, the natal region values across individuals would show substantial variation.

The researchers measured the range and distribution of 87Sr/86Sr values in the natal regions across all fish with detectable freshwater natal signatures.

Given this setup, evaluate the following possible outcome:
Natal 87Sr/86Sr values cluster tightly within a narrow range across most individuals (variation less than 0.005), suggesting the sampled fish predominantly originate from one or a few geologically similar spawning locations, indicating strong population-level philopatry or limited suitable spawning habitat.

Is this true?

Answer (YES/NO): YES